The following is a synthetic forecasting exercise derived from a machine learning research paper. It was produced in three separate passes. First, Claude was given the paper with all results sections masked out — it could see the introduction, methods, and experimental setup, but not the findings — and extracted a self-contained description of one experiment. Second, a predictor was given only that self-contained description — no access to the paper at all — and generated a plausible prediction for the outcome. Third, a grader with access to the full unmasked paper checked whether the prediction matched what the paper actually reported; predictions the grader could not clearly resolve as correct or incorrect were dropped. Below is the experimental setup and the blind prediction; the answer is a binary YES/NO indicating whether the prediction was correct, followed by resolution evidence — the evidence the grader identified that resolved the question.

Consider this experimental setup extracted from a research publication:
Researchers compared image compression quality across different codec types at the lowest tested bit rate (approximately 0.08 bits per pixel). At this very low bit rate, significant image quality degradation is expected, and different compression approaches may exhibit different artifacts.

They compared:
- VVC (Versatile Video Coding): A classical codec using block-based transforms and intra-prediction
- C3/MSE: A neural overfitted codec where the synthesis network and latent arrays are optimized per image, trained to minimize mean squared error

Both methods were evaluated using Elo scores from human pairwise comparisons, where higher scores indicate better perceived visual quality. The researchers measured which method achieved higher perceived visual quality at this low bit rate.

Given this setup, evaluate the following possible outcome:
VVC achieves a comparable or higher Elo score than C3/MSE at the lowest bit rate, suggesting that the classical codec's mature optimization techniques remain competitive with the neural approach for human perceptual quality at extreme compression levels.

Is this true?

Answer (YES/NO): YES